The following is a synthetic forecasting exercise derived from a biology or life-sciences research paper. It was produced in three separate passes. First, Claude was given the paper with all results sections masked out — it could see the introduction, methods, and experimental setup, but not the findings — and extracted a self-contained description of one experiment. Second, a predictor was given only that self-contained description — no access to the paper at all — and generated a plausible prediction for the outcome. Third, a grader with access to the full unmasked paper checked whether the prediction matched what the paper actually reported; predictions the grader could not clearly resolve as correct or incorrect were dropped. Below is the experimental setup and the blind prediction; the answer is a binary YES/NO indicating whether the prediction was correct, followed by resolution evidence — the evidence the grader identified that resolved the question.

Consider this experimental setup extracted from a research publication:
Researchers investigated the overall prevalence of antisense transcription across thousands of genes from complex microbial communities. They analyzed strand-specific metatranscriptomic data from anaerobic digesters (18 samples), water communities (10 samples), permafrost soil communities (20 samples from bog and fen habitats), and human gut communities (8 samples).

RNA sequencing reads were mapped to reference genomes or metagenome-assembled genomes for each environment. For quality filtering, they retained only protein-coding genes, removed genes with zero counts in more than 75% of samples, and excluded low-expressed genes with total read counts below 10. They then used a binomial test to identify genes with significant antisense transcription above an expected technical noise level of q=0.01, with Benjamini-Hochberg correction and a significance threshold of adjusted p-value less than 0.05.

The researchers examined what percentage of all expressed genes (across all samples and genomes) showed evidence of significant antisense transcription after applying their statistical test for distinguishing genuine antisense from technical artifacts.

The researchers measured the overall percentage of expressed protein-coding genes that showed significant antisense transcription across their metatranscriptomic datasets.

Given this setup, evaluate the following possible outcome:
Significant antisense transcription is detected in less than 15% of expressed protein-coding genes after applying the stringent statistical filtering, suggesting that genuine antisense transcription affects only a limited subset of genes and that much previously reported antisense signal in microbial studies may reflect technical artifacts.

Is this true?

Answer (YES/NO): NO